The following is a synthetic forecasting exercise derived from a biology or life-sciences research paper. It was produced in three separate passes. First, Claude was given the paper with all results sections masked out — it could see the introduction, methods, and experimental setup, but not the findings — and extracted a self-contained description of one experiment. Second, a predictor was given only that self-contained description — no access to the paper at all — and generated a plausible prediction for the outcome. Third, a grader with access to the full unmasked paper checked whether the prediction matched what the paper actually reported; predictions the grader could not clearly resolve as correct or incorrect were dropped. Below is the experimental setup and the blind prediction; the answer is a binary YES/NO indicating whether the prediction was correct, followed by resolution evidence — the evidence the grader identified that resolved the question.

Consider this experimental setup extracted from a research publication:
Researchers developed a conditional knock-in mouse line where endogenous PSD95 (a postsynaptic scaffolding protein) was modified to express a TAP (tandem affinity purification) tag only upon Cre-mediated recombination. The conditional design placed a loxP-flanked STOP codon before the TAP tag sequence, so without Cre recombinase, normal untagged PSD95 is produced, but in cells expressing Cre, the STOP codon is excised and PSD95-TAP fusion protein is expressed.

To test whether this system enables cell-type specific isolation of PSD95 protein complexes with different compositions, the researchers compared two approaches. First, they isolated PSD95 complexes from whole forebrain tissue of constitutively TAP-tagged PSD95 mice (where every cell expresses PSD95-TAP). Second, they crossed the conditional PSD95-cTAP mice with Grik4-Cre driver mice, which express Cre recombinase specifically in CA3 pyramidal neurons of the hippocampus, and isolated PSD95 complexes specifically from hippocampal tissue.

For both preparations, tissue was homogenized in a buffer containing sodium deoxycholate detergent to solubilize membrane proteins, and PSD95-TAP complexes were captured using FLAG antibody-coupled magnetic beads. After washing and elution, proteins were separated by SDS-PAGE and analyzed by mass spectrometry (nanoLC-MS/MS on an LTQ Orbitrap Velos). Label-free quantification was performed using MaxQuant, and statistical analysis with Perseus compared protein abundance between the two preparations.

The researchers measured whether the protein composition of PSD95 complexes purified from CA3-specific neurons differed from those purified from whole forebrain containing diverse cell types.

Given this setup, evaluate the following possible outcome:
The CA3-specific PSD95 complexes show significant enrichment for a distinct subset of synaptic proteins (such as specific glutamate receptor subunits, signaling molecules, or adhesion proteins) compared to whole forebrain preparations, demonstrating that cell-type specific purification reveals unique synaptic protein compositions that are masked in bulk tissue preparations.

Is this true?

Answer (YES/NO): YES